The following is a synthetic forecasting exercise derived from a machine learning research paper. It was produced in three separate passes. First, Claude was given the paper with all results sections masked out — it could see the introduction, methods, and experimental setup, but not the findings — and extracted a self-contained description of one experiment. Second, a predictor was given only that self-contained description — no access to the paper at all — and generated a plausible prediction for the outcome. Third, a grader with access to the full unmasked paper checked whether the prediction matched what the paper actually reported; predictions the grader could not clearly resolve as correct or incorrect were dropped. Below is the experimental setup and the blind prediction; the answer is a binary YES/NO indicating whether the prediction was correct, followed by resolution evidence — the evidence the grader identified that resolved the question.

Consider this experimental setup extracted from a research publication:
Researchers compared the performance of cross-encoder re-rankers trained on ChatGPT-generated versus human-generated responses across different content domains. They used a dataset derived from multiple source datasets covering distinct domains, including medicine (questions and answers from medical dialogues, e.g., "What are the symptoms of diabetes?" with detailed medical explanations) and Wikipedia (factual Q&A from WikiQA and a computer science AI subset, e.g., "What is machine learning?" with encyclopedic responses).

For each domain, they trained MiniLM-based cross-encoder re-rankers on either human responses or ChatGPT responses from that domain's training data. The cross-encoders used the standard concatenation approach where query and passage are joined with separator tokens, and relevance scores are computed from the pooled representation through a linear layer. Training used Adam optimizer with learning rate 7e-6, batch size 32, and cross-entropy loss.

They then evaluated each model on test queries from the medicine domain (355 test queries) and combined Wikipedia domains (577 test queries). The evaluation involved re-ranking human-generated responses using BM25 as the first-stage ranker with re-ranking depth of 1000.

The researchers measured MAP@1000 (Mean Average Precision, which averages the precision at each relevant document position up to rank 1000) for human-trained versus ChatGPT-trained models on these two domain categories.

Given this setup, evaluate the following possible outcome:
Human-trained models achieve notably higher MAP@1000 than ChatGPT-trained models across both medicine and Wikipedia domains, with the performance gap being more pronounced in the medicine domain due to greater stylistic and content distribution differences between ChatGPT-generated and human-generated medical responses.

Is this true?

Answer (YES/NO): NO